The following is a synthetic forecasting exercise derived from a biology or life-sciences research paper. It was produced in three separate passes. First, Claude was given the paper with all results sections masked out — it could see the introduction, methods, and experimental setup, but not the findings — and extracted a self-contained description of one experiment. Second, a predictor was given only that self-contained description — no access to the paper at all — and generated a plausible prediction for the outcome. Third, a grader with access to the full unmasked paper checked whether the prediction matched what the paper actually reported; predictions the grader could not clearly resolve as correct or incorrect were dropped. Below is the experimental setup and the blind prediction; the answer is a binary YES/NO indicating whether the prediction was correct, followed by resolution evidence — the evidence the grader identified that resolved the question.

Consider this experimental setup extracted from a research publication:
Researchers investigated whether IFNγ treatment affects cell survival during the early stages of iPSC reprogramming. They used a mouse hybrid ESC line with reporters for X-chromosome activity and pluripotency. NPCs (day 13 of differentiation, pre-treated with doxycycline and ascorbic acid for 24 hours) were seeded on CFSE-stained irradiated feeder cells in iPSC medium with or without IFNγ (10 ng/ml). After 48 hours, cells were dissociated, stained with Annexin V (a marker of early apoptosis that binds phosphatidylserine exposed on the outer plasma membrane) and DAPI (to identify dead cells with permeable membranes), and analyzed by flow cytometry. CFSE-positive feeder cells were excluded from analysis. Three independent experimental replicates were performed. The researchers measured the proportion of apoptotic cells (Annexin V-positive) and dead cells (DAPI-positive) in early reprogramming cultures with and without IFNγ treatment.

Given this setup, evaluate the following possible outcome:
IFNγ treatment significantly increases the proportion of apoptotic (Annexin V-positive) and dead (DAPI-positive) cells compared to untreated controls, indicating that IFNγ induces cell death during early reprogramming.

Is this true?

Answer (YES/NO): NO